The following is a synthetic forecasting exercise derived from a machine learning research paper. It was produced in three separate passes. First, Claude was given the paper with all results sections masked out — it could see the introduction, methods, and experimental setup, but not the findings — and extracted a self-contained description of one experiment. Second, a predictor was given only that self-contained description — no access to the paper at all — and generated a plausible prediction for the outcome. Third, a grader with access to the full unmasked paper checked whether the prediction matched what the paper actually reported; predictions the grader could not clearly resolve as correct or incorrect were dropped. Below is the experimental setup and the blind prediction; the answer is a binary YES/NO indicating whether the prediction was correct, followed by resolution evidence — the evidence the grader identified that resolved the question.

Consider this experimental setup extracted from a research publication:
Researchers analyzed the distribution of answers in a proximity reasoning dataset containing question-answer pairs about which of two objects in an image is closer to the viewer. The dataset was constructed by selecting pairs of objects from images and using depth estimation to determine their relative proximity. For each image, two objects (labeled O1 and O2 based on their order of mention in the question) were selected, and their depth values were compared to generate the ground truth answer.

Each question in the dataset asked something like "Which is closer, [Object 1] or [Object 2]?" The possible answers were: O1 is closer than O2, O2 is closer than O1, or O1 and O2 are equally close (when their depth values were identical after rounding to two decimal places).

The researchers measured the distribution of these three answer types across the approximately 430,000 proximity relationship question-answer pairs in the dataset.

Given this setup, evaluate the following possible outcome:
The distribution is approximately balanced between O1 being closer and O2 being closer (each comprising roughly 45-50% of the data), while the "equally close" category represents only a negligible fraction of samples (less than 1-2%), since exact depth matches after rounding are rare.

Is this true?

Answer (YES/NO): NO